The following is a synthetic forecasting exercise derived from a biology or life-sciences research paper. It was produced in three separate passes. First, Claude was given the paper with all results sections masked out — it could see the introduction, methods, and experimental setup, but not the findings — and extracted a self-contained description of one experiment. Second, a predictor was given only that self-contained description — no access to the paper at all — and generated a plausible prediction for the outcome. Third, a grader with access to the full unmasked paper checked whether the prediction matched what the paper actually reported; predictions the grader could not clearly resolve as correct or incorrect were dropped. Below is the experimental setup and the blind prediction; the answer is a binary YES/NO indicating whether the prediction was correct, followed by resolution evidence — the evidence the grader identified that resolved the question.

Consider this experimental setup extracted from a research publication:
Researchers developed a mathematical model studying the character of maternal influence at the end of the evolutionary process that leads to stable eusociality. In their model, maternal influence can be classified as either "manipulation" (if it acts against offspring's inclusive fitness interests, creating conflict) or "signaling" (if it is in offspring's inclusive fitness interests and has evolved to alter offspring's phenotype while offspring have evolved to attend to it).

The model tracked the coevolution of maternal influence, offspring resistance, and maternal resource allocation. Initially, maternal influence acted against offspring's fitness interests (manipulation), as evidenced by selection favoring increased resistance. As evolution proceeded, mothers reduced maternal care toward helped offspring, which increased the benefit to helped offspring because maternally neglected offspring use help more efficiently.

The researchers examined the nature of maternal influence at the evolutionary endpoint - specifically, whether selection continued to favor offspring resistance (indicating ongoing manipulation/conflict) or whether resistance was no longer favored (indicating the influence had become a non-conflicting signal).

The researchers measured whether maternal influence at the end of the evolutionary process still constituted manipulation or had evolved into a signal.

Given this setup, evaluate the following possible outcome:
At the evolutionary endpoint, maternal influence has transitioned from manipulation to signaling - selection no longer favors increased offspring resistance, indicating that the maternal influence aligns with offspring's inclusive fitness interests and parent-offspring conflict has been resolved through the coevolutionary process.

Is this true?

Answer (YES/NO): YES